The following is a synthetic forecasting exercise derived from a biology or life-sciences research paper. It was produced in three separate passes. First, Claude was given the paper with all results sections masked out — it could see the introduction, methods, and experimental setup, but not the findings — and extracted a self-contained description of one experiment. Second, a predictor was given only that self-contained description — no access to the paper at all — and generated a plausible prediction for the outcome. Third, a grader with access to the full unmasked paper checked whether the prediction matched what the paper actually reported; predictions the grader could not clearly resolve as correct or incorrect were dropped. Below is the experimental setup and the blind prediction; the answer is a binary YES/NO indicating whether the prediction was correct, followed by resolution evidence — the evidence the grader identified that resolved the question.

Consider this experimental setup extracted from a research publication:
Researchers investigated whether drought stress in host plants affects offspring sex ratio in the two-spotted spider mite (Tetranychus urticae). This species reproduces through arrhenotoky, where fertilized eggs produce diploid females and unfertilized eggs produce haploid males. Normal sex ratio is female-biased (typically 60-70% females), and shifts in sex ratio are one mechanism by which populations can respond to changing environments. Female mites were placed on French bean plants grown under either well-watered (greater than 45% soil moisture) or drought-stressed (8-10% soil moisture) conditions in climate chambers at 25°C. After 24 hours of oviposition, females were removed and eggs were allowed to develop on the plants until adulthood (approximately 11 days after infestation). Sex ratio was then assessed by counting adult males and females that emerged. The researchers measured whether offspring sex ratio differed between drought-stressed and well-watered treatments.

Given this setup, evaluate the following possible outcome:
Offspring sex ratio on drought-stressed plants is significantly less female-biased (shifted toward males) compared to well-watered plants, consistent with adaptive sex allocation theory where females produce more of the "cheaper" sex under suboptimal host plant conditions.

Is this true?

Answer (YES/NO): NO